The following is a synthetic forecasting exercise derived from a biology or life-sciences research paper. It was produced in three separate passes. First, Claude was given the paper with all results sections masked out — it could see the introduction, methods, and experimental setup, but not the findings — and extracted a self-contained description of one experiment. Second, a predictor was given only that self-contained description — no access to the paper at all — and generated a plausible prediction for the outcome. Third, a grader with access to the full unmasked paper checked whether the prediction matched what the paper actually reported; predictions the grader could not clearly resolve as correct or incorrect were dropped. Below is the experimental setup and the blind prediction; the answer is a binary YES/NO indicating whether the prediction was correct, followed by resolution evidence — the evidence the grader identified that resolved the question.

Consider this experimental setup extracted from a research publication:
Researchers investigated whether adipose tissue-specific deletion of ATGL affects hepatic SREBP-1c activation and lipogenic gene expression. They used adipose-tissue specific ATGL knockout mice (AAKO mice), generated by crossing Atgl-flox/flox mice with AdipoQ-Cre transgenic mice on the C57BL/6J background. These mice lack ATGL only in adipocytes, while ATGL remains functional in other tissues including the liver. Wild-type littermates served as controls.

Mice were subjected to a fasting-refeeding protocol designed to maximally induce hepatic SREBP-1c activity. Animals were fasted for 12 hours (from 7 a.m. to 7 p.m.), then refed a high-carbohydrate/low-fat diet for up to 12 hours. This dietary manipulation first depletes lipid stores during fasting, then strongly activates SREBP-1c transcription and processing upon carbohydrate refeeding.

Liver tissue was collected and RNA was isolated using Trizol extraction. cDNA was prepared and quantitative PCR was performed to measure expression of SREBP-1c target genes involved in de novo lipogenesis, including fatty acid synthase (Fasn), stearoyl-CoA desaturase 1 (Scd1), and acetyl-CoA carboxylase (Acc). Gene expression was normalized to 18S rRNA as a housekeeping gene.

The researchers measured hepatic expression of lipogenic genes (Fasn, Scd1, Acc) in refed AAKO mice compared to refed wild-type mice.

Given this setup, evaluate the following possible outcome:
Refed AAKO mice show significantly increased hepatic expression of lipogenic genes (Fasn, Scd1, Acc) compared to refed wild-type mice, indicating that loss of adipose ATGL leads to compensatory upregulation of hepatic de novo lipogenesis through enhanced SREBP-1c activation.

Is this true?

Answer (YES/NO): YES